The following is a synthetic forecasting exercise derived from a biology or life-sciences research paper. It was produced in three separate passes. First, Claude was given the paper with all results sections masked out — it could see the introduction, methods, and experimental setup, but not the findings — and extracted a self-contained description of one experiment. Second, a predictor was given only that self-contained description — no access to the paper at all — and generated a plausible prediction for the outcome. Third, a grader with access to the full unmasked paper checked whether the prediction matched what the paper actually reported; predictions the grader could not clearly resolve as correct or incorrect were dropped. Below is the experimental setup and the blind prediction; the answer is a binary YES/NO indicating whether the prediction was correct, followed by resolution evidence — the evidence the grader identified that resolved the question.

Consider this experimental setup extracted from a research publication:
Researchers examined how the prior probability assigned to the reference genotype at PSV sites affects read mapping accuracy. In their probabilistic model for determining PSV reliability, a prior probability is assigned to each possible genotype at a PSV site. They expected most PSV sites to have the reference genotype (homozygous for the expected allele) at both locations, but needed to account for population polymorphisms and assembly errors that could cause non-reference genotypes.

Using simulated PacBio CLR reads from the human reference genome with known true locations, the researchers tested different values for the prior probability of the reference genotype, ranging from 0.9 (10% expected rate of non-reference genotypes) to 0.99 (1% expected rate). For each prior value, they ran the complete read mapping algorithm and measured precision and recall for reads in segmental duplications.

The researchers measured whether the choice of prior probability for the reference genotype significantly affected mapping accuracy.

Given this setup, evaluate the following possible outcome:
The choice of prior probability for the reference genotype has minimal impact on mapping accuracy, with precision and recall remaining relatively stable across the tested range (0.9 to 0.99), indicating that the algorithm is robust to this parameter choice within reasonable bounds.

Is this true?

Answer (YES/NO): YES